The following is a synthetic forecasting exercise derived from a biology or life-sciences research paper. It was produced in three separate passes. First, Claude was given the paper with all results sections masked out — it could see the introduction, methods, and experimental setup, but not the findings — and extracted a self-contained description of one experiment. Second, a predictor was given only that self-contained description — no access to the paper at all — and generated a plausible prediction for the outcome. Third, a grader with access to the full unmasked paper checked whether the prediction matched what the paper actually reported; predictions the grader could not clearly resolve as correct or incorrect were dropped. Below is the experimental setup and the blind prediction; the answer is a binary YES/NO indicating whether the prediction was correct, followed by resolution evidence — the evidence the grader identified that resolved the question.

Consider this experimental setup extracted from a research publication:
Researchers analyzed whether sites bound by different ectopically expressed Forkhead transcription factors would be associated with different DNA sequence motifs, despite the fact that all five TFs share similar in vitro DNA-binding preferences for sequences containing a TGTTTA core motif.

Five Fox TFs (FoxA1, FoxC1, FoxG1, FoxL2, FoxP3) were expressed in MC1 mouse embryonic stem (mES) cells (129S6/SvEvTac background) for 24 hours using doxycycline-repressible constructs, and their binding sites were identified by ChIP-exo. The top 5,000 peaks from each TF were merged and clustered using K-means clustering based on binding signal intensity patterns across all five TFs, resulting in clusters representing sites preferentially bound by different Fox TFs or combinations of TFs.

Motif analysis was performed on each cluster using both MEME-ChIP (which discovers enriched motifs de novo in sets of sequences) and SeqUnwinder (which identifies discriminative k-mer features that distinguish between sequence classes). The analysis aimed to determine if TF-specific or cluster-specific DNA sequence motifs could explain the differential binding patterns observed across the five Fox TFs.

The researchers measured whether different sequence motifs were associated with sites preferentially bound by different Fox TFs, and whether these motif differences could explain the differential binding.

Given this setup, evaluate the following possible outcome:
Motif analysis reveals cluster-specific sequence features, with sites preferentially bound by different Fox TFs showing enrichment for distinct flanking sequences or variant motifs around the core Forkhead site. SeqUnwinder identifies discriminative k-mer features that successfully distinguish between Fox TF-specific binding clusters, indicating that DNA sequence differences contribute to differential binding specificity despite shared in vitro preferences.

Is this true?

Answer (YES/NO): NO